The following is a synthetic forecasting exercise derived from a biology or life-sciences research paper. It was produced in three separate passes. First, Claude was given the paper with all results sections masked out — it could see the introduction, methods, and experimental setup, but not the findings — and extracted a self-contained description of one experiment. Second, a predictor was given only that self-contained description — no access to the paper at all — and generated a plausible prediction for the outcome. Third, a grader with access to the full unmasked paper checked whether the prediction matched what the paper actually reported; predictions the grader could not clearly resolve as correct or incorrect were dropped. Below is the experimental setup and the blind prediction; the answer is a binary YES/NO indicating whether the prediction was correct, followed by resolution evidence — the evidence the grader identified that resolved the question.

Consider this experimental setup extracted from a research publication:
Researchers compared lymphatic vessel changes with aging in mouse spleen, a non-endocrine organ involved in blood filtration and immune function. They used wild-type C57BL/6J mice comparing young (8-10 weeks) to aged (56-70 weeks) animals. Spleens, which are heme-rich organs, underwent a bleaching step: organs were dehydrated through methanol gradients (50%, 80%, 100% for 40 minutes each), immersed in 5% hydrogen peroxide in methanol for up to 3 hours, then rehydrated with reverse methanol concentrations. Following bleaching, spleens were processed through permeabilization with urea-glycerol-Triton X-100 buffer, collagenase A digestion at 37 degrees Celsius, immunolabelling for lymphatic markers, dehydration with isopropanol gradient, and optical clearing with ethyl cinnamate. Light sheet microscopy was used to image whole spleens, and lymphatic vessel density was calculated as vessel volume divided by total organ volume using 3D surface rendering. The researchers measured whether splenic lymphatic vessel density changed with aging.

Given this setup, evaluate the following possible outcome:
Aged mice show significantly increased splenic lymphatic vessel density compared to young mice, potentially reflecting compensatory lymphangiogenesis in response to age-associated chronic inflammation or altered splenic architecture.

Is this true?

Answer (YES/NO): NO